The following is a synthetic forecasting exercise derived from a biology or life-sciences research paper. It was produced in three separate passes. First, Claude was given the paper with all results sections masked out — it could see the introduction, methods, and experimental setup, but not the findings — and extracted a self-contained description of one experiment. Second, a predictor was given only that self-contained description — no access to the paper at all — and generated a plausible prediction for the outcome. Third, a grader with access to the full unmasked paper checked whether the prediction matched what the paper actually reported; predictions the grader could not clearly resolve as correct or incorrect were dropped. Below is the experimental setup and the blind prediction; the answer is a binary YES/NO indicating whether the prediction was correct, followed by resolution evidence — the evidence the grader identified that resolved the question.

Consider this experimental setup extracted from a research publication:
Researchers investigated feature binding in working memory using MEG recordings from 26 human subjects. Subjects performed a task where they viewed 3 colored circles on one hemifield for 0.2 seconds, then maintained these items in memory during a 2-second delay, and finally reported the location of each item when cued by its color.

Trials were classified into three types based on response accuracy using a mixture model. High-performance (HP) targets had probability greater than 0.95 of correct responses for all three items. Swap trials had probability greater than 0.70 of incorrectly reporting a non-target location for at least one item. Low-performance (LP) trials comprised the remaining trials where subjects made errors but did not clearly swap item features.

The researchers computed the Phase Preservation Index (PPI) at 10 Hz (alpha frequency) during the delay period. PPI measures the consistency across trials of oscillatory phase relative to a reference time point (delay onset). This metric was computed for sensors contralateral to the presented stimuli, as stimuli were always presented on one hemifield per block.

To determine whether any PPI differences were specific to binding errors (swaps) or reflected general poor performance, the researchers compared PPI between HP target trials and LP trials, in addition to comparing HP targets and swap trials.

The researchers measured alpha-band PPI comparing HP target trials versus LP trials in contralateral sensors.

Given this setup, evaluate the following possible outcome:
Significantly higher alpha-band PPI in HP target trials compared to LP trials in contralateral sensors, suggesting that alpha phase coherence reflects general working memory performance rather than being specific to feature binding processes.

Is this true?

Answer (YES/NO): NO